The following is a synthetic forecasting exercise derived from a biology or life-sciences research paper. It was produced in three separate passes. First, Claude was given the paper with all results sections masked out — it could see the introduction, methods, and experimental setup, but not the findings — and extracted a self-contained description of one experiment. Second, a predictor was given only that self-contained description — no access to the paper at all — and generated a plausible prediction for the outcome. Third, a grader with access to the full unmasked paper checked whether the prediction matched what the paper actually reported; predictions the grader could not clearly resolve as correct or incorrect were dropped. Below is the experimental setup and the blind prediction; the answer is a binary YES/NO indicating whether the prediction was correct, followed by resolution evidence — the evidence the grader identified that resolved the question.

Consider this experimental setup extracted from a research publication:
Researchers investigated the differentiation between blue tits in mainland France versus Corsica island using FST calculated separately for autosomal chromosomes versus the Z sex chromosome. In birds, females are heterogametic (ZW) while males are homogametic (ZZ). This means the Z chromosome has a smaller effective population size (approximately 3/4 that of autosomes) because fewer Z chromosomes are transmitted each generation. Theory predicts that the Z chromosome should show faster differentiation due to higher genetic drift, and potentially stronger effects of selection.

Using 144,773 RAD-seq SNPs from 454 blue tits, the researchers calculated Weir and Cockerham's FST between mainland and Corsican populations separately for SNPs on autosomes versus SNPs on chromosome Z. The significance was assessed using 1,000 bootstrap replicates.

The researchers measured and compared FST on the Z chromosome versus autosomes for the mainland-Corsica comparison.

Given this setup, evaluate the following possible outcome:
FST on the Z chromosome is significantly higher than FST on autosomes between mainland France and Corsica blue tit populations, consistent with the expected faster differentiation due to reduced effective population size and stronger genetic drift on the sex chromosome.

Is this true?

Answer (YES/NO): YES